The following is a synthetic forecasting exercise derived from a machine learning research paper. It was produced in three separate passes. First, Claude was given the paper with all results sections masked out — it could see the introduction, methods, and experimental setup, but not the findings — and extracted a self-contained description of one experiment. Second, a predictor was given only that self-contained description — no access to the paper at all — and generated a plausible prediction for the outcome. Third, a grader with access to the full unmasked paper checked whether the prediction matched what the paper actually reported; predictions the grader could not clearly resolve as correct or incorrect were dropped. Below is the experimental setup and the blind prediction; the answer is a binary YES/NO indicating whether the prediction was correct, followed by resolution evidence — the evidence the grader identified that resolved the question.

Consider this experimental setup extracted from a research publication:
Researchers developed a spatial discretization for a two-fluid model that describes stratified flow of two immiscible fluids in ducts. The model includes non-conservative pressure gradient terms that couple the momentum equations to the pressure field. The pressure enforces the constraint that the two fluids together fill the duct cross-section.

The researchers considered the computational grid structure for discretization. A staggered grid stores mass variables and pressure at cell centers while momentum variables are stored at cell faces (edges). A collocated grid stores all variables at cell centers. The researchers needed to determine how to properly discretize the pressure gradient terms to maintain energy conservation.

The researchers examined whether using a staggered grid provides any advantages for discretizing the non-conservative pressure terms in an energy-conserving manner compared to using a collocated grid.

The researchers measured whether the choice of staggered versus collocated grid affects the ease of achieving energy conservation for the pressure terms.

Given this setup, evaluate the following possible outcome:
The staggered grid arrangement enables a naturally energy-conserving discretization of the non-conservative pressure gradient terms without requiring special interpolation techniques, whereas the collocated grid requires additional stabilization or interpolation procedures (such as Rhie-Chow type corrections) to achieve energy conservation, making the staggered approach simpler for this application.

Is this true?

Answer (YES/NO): YES